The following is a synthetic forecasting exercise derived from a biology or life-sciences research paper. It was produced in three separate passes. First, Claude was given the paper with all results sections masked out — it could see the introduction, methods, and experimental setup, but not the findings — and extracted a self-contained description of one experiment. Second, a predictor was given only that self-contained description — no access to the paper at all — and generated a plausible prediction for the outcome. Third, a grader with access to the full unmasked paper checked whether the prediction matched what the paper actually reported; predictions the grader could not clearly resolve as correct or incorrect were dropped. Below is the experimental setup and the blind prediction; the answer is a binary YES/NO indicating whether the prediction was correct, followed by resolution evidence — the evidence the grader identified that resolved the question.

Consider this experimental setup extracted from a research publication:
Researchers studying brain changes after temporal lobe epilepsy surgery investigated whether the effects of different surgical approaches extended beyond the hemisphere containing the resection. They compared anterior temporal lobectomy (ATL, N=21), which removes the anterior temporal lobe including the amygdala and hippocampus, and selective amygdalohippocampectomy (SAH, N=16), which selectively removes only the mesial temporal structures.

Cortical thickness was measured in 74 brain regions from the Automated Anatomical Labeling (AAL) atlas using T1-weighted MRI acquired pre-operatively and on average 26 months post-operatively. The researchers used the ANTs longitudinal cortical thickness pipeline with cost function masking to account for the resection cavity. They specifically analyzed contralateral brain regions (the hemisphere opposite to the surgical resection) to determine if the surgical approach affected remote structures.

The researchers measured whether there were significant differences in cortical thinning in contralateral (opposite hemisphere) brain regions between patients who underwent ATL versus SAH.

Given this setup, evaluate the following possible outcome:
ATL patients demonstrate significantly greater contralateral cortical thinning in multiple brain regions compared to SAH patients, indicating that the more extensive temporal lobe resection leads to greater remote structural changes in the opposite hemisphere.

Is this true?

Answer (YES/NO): NO